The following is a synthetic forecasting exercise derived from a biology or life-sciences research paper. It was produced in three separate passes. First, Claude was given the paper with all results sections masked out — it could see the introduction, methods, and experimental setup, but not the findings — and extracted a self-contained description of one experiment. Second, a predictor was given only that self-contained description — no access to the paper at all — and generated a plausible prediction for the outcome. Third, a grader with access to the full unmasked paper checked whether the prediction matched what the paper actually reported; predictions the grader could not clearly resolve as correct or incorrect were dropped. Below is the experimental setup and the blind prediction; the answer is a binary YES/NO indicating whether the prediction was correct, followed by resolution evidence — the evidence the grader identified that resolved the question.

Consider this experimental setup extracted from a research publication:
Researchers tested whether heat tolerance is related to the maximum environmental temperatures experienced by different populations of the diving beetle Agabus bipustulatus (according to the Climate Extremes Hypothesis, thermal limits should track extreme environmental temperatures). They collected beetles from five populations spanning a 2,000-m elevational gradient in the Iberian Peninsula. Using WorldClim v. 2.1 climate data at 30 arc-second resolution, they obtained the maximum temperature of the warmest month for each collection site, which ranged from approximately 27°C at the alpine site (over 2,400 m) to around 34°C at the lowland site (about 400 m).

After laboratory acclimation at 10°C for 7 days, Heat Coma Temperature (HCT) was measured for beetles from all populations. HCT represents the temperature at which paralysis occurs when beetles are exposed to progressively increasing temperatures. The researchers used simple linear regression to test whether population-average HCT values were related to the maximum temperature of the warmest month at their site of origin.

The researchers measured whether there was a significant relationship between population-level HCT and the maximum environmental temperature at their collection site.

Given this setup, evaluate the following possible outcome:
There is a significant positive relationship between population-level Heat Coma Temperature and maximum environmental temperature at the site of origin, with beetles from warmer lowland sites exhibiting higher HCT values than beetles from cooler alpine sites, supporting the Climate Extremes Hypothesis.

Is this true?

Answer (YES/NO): NO